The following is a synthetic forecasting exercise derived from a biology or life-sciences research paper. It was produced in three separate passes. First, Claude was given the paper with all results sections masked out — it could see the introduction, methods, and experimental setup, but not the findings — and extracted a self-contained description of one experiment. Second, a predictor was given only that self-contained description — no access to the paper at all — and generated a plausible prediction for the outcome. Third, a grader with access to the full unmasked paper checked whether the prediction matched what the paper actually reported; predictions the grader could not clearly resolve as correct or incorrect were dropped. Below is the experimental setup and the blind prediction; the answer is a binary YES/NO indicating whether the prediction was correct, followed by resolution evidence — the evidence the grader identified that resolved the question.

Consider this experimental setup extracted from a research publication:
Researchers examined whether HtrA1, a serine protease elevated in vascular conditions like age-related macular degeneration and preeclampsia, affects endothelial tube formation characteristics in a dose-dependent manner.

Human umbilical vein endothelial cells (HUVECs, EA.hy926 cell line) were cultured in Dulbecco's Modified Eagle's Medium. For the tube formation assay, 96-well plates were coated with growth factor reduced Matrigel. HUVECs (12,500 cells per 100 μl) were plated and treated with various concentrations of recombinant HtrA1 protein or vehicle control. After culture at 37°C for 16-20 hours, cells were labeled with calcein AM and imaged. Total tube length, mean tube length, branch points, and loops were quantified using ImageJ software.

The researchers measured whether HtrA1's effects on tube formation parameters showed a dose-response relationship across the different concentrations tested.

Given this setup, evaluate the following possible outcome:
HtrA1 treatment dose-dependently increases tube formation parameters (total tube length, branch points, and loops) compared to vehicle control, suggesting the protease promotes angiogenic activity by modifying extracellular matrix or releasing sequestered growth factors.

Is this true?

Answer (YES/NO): NO